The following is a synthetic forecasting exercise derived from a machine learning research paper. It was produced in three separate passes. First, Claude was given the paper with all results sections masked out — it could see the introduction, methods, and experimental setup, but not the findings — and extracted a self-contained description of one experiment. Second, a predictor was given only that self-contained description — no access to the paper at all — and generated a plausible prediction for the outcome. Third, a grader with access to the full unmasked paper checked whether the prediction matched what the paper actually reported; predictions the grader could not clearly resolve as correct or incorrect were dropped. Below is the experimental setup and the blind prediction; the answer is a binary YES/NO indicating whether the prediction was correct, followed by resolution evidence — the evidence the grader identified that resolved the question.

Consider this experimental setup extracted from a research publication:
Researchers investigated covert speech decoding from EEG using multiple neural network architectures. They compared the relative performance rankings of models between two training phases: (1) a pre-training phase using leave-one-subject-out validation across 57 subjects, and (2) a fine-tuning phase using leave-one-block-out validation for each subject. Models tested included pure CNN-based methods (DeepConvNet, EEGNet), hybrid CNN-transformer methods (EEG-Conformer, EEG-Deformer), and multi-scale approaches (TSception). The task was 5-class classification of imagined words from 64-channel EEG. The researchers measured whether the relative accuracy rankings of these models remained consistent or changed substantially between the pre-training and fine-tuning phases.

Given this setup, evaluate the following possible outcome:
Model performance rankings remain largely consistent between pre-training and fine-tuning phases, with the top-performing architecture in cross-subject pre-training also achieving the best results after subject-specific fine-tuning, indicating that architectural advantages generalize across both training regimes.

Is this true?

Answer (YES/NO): NO